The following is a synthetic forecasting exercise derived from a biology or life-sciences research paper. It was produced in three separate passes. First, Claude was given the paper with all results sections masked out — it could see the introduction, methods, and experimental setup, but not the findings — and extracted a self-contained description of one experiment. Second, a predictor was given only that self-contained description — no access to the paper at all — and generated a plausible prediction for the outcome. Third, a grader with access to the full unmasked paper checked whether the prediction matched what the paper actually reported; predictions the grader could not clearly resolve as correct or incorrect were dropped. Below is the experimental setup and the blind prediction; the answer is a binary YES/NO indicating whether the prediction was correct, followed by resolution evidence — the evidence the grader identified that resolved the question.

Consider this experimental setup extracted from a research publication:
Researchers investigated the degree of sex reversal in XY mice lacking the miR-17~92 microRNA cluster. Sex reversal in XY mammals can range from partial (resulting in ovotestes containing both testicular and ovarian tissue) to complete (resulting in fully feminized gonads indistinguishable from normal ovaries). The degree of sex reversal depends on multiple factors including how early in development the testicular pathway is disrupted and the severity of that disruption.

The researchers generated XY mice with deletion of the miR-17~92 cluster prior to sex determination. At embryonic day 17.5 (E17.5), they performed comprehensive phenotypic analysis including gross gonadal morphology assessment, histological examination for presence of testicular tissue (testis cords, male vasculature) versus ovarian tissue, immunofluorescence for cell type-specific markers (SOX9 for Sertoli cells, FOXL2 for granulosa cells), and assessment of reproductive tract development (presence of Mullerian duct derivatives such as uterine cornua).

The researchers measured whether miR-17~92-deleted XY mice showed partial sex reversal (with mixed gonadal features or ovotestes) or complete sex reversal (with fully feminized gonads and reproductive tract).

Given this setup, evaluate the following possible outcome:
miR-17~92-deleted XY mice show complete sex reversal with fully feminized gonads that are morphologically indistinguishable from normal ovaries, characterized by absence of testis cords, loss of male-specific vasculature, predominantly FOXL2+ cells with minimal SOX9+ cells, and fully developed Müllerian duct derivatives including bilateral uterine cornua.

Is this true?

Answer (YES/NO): YES